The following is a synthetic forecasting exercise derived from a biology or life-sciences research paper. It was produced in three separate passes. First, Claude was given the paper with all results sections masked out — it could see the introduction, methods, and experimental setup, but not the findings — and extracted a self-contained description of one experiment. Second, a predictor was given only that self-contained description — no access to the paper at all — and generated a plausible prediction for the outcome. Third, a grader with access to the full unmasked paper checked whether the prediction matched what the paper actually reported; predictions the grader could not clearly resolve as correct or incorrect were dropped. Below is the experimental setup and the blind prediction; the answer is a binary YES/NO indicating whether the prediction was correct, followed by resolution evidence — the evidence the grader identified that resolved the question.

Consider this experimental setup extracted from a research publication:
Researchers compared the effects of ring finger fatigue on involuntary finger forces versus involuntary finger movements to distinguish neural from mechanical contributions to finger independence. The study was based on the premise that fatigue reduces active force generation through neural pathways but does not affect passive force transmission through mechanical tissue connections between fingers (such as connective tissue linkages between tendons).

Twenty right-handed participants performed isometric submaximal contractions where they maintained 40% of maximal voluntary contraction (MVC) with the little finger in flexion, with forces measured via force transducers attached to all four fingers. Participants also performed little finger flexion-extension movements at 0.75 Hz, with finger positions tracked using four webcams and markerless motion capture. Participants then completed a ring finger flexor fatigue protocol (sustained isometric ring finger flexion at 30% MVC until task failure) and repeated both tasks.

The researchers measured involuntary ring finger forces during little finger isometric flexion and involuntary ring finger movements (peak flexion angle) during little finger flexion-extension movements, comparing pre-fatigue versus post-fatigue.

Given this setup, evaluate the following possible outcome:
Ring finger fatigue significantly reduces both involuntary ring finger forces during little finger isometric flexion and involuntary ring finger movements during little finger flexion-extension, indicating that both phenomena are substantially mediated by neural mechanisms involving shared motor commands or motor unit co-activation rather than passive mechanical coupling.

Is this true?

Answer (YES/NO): NO